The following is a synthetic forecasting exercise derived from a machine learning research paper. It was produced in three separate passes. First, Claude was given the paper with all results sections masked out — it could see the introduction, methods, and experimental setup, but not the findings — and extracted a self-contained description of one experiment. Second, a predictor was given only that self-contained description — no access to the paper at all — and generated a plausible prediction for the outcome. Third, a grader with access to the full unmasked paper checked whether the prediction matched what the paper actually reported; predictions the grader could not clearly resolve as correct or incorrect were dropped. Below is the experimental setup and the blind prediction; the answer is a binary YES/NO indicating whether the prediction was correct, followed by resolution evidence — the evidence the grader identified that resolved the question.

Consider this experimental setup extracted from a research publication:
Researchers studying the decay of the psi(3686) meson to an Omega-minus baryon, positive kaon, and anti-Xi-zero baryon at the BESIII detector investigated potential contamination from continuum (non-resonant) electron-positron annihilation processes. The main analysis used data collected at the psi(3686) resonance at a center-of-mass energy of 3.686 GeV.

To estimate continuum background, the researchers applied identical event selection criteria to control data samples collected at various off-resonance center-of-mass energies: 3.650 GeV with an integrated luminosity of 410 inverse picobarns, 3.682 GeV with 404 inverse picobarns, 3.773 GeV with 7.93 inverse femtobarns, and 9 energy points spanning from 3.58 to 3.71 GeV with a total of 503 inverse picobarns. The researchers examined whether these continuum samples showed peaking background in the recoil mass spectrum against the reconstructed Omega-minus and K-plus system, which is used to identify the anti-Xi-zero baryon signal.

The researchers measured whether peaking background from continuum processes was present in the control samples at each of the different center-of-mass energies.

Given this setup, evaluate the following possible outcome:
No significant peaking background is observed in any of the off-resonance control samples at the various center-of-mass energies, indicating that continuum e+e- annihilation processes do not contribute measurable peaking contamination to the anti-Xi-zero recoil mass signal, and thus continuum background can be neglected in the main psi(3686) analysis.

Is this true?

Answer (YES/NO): NO